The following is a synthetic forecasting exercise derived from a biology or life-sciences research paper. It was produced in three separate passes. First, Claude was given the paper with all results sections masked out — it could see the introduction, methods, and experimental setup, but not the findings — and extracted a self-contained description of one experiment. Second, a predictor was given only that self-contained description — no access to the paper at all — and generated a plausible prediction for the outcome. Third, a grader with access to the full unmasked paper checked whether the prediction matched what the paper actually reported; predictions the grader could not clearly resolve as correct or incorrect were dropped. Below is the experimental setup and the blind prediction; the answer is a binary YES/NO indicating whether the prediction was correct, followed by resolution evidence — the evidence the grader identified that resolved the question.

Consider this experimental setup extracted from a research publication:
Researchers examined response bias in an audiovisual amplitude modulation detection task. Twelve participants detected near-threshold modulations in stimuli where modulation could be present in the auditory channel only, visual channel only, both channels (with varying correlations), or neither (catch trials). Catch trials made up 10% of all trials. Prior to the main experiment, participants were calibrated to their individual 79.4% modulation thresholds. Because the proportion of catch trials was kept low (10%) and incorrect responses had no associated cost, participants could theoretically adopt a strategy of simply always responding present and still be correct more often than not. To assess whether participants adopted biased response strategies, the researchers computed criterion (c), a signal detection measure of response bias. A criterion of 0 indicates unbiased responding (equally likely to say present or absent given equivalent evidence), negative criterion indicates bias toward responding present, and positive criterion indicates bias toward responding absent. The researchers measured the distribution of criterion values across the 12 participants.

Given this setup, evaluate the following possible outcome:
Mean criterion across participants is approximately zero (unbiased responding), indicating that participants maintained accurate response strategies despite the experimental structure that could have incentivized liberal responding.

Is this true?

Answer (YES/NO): NO